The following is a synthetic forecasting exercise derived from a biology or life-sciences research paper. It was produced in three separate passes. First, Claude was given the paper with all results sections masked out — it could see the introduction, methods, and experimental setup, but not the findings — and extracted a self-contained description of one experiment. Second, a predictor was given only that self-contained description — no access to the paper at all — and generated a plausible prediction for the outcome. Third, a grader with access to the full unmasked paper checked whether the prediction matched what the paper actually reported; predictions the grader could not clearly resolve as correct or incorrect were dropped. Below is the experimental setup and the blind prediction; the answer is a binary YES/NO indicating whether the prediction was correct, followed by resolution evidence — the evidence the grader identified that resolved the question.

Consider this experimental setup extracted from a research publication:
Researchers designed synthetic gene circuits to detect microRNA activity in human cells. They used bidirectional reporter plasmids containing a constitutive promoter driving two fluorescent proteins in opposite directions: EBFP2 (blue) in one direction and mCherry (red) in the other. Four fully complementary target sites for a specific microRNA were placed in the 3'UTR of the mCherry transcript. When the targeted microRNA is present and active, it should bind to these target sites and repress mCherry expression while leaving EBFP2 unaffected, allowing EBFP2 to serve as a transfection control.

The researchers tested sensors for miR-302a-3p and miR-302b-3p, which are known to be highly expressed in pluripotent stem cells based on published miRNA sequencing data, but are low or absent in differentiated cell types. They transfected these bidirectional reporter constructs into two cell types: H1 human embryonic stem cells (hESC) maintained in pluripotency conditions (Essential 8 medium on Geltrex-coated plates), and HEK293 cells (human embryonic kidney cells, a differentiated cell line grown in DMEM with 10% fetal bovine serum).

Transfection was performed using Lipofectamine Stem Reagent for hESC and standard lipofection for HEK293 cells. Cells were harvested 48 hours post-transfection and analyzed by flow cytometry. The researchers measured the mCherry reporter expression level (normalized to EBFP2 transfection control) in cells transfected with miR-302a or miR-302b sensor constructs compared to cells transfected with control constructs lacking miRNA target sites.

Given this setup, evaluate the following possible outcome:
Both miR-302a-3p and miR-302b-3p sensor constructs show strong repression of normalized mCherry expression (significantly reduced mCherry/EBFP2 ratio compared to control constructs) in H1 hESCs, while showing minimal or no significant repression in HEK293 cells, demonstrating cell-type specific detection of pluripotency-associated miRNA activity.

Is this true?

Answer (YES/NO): NO